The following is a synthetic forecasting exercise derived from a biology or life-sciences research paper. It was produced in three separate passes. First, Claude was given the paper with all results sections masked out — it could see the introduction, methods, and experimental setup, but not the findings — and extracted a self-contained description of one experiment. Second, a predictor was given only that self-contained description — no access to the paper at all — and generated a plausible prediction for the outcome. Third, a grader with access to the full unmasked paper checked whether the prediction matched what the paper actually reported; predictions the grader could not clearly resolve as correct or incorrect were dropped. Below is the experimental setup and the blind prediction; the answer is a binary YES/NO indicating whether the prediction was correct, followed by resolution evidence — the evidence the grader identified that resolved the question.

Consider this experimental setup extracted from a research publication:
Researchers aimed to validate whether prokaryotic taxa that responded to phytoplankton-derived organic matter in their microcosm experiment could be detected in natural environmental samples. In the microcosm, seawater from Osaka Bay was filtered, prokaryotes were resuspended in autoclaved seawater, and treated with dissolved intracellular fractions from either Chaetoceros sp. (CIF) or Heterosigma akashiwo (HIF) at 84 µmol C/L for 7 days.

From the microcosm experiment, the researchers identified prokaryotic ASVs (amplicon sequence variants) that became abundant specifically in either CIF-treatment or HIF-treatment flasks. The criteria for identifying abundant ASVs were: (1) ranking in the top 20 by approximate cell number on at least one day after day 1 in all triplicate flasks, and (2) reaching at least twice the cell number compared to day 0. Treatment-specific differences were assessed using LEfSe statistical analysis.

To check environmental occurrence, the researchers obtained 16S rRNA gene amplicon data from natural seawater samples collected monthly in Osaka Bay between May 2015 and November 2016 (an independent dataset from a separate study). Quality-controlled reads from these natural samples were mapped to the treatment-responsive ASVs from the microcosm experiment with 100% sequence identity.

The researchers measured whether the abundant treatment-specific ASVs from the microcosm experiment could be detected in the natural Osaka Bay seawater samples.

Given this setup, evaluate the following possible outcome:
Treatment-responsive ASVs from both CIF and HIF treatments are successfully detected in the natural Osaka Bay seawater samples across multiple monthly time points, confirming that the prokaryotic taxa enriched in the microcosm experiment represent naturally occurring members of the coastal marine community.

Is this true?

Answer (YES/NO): YES